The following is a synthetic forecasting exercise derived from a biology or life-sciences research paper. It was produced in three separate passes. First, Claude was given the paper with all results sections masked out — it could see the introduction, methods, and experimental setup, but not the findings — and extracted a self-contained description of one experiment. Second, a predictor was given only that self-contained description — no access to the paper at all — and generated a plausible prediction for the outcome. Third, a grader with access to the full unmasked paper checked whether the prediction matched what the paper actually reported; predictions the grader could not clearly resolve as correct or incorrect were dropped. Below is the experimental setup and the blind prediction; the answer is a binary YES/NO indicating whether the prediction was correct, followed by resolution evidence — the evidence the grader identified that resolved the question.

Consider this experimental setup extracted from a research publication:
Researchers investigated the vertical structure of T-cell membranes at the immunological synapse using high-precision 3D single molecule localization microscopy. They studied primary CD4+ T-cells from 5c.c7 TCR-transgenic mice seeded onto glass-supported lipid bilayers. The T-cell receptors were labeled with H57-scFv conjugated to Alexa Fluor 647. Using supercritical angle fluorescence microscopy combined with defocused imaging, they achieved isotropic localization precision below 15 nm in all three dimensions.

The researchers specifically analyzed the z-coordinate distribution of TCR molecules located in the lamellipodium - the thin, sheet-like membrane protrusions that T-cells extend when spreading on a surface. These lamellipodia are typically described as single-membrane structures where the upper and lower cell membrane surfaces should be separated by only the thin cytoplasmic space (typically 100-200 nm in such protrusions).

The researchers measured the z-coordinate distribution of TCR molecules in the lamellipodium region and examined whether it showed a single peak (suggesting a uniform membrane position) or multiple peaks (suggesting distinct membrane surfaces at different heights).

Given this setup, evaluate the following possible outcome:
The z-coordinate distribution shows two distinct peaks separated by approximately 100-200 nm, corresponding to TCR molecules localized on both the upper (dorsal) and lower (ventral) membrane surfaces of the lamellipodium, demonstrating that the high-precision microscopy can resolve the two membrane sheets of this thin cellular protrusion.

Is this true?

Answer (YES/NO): YES